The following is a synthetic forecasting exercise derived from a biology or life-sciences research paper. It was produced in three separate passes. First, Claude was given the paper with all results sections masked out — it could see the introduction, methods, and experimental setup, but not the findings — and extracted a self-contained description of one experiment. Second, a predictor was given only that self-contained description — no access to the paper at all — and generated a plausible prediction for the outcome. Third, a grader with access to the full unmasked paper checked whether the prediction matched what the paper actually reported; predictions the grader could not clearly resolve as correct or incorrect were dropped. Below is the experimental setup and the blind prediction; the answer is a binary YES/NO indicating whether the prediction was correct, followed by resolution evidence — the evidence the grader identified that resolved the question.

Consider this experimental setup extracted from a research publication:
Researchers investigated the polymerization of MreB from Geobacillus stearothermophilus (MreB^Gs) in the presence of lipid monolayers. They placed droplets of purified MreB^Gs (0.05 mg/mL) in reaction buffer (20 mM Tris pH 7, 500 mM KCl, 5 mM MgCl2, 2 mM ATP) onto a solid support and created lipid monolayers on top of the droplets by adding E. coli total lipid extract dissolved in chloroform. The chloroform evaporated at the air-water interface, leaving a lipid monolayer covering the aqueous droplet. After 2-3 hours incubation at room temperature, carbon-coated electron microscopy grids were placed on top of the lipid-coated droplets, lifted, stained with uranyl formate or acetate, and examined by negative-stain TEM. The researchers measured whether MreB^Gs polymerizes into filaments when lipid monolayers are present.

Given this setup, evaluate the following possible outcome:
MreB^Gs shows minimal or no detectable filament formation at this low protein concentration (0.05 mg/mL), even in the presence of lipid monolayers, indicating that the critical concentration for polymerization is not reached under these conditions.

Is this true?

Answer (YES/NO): NO